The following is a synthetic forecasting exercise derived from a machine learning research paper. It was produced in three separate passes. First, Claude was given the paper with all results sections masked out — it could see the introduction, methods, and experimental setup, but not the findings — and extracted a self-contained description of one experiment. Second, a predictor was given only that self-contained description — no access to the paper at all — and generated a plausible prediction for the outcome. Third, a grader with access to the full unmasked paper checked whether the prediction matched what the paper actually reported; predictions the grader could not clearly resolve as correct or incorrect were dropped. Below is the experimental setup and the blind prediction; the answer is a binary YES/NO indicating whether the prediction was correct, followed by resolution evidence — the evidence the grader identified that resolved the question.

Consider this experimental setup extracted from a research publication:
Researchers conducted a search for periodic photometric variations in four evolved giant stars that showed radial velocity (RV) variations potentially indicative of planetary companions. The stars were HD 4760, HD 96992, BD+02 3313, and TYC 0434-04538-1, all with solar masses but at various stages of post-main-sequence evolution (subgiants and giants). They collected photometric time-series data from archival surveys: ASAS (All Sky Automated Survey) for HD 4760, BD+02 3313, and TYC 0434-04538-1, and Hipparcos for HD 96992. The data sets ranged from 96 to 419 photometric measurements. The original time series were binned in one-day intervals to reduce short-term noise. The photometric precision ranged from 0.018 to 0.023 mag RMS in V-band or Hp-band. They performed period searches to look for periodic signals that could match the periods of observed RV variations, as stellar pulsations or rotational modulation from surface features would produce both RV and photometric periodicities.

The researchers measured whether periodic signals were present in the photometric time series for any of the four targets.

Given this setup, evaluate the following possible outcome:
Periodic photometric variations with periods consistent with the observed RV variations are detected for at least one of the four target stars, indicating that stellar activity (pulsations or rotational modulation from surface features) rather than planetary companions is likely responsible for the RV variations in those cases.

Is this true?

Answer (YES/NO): NO